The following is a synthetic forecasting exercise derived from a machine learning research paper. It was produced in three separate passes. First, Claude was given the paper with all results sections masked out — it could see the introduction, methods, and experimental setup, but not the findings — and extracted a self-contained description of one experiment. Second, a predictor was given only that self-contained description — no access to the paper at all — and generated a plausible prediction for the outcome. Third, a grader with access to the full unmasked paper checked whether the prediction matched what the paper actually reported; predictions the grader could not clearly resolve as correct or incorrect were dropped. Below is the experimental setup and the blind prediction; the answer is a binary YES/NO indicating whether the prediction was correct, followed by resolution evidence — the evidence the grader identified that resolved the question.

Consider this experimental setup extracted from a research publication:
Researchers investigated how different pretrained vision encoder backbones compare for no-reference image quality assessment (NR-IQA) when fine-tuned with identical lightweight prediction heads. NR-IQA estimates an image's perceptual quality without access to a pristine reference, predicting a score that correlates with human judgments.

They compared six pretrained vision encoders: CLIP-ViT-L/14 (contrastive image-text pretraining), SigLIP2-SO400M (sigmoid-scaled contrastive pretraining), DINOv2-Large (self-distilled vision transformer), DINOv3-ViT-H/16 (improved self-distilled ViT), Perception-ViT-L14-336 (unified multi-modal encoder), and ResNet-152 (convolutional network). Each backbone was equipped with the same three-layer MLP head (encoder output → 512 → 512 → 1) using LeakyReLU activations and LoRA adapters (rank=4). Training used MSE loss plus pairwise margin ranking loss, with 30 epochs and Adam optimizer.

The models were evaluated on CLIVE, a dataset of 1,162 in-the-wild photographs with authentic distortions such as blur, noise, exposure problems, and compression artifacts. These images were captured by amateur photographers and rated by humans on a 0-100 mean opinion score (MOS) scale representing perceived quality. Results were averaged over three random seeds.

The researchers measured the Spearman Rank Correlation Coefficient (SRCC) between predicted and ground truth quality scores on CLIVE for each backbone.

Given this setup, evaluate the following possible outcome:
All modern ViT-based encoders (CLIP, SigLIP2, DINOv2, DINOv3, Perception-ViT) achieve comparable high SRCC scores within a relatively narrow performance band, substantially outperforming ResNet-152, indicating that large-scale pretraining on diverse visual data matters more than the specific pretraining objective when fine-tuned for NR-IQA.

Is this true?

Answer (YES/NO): NO